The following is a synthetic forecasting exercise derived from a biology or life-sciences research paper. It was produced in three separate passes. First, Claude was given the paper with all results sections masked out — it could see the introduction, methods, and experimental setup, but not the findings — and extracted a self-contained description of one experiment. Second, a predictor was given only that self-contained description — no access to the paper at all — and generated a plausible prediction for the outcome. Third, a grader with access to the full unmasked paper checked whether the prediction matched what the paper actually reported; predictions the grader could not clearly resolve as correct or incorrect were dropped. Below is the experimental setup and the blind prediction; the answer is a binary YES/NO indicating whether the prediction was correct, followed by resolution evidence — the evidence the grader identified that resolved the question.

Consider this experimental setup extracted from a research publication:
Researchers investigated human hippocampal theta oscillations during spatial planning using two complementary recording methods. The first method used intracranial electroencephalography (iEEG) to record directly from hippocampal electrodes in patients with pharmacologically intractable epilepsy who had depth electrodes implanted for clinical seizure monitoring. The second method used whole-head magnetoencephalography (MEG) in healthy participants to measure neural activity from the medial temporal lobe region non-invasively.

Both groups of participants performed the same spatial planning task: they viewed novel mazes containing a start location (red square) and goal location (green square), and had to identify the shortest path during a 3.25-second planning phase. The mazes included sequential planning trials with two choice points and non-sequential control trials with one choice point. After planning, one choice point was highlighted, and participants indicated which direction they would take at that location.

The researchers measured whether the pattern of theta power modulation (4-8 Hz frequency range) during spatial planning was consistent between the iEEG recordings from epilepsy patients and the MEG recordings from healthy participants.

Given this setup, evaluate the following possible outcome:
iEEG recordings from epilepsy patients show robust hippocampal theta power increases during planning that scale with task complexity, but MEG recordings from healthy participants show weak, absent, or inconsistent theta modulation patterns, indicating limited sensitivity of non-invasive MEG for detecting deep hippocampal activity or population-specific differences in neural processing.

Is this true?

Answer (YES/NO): NO